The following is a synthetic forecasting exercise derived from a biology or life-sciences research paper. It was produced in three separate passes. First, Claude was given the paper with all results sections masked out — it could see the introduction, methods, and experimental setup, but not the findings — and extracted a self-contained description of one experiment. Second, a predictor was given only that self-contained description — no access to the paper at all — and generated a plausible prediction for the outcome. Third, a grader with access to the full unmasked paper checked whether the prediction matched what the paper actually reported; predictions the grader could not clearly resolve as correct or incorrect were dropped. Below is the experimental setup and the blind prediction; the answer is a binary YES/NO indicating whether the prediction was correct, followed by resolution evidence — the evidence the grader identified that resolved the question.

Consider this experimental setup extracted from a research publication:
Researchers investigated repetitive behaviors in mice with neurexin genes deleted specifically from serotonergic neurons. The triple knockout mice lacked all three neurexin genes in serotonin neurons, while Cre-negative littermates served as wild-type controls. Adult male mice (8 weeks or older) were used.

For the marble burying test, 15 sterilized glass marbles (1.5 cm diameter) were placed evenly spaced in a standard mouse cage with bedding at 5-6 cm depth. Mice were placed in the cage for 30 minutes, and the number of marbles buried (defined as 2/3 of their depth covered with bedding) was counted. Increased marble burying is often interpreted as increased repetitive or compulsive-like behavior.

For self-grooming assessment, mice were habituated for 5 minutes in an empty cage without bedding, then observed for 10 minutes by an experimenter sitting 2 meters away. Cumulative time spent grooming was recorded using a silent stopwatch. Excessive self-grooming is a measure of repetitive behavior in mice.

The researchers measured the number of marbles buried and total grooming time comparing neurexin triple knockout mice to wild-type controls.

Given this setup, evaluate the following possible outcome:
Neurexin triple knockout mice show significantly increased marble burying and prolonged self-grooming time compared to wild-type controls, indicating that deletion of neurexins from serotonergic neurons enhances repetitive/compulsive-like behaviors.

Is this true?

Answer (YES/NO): NO